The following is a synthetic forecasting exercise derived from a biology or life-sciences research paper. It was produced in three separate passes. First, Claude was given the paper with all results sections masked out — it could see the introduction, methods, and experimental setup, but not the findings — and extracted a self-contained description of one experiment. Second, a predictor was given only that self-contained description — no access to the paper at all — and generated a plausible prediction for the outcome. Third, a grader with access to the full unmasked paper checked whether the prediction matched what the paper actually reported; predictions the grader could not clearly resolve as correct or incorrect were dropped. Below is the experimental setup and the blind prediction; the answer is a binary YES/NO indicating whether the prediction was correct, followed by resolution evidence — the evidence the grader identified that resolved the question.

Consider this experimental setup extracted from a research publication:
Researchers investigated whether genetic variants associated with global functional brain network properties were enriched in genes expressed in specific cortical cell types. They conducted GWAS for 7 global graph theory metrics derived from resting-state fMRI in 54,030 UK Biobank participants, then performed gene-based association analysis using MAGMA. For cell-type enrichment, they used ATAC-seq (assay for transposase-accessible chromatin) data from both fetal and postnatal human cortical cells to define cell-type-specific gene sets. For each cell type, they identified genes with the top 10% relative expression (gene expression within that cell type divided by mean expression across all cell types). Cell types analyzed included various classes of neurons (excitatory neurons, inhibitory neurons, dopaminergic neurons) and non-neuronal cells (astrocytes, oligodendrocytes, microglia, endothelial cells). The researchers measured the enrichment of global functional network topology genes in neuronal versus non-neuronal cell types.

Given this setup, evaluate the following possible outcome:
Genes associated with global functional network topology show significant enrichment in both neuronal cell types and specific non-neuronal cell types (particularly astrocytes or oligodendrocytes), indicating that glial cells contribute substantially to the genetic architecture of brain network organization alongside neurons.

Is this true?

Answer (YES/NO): NO